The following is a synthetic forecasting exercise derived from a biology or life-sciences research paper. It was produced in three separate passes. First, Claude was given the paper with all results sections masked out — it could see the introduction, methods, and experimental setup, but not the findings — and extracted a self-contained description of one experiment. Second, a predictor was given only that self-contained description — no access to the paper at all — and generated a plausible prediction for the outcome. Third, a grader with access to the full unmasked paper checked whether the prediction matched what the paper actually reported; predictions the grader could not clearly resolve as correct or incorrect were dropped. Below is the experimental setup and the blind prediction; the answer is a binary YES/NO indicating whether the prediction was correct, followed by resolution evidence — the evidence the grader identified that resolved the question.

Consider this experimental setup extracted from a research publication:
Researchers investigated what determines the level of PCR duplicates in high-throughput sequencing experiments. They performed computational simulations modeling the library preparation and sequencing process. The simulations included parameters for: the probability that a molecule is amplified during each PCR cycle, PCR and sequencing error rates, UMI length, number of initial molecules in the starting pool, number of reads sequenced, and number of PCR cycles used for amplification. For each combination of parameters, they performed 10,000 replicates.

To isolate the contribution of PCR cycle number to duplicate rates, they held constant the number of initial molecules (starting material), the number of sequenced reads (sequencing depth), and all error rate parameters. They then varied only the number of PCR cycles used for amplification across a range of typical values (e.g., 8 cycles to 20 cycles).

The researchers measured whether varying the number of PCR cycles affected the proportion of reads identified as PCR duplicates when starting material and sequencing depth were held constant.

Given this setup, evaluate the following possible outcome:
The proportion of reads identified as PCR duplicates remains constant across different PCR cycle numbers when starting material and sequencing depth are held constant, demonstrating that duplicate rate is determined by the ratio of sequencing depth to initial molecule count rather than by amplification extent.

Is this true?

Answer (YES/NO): NO